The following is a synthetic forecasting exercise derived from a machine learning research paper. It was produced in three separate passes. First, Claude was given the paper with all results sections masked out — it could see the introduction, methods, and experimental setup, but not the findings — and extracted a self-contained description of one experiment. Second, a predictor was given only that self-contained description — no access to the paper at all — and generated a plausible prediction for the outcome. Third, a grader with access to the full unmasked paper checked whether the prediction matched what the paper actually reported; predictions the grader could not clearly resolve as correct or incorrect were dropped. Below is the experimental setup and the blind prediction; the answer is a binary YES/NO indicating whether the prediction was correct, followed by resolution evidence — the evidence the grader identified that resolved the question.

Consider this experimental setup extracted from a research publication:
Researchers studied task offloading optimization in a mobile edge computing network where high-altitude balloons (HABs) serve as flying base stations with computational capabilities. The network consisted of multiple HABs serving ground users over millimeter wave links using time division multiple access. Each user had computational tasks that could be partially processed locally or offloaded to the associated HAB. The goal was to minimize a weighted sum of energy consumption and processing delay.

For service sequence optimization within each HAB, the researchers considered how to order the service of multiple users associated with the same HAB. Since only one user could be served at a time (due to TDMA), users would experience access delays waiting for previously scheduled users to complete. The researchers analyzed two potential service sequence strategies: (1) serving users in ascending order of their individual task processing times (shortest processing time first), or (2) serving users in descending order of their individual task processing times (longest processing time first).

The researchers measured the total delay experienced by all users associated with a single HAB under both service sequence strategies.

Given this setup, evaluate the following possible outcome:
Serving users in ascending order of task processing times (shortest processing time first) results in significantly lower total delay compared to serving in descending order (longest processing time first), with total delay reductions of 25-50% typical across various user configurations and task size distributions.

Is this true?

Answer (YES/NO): NO